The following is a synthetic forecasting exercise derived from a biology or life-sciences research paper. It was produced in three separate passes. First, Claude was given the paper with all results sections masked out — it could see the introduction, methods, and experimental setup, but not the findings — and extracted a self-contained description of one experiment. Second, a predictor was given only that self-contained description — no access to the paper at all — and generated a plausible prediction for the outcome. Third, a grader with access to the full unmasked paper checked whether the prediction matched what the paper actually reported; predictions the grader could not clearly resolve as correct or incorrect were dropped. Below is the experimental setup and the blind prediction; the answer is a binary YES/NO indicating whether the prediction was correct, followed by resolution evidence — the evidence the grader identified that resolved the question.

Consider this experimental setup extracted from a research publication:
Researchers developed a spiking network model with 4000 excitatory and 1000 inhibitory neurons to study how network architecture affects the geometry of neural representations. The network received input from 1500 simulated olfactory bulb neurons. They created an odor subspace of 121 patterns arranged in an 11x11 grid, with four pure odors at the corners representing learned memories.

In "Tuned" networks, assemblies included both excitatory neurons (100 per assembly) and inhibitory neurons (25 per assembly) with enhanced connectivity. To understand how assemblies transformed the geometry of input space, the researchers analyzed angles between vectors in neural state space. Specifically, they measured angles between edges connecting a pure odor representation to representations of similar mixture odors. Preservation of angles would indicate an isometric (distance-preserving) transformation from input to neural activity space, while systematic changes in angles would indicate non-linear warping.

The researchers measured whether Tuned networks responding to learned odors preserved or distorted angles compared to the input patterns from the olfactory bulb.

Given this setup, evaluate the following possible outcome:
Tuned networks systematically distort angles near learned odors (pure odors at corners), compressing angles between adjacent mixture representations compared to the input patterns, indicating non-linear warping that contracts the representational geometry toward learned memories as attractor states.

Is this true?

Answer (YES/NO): NO